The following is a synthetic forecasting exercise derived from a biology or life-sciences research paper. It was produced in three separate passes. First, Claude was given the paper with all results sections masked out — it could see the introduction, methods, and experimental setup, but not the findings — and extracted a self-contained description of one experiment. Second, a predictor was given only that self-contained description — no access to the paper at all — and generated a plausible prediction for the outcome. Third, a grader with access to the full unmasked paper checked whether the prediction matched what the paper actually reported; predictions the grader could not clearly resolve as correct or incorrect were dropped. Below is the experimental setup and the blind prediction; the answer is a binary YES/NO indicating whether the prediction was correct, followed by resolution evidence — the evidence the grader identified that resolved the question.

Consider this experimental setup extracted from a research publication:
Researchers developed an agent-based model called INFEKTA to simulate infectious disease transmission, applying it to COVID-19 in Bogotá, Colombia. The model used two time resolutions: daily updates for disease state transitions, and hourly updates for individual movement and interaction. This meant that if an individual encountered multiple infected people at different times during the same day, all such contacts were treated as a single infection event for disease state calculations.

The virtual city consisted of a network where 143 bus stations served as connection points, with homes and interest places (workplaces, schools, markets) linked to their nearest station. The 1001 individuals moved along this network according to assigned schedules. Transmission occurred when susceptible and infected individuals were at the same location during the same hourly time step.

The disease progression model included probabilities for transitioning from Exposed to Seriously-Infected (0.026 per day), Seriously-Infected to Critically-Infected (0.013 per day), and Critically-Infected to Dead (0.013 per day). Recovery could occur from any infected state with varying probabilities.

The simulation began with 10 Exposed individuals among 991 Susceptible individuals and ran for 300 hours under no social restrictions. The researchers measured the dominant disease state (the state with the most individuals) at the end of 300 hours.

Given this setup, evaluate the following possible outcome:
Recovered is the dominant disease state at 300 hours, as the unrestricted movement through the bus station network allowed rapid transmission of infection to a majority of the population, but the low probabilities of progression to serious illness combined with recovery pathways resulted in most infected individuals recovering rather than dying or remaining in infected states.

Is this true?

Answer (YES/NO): YES